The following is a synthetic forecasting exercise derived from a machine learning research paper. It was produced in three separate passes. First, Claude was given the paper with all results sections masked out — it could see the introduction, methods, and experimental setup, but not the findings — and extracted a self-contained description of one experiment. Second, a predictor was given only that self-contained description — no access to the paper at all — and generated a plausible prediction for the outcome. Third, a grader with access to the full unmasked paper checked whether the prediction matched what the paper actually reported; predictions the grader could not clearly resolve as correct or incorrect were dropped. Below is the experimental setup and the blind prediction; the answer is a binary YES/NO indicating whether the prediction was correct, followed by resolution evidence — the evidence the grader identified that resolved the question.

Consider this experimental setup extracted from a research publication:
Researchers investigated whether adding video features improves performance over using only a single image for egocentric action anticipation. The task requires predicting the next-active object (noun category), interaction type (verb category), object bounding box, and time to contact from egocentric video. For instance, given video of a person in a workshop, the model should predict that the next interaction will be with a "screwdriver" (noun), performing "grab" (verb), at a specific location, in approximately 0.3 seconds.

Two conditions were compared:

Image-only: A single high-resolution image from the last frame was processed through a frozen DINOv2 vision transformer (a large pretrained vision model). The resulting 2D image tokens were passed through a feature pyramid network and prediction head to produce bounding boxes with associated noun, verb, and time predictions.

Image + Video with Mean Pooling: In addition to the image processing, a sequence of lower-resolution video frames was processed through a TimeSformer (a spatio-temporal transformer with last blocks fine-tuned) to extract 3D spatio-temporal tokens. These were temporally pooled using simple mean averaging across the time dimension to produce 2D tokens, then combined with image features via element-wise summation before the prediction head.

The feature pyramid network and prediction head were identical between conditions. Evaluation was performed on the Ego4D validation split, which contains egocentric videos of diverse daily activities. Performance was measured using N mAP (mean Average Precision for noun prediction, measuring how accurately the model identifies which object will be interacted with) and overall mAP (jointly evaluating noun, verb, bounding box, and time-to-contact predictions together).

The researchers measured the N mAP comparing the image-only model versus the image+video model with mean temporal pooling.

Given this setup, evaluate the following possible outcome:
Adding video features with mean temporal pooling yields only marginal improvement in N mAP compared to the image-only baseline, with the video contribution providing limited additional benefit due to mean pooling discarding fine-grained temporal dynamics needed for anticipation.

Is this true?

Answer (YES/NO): NO